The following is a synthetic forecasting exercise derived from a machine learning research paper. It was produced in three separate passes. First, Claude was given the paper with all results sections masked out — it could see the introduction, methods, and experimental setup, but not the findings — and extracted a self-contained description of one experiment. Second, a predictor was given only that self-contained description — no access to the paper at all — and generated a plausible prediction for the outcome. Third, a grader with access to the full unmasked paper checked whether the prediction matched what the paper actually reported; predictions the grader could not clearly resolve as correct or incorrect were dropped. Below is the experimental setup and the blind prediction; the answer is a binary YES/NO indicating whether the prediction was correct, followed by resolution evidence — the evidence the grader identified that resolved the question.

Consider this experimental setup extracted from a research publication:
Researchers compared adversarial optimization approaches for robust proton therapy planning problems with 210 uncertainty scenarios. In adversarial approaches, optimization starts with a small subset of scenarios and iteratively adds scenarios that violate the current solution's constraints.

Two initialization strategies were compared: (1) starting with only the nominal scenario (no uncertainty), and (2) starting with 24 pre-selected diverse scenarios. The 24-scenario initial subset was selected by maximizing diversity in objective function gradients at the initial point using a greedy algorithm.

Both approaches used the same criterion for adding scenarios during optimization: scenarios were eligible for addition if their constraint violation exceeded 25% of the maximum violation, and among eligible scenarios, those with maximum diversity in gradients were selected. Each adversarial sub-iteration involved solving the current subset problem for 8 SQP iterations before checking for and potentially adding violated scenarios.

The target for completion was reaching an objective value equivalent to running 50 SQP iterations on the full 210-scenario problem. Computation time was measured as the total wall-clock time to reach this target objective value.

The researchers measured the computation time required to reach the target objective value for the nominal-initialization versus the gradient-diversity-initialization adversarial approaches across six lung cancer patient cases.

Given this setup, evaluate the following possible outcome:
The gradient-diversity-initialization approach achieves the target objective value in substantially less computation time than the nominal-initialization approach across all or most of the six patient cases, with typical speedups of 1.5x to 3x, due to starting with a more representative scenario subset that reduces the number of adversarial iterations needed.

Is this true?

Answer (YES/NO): NO